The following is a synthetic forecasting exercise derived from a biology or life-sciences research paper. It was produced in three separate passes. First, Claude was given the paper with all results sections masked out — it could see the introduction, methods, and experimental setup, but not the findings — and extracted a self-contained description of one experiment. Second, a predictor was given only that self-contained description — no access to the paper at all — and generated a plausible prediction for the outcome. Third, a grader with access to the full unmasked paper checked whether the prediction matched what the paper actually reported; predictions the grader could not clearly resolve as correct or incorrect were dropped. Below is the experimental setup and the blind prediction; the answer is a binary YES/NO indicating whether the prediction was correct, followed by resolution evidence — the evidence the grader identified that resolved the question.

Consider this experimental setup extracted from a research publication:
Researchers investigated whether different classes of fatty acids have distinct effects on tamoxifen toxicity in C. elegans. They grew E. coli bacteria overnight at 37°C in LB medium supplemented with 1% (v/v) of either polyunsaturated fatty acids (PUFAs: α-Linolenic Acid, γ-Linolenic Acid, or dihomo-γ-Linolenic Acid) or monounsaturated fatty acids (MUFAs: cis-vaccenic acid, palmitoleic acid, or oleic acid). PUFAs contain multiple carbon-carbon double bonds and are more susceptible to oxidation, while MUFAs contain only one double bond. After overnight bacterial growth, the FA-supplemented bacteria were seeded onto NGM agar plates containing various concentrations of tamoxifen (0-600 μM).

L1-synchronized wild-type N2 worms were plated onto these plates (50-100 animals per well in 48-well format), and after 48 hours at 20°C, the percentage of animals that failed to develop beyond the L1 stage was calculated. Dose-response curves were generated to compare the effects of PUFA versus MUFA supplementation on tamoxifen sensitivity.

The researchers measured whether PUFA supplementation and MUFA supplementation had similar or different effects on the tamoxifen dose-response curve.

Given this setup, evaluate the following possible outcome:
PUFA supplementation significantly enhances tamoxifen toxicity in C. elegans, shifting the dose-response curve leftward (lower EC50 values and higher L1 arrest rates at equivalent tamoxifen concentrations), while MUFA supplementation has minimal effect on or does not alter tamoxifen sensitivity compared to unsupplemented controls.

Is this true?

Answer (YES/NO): NO